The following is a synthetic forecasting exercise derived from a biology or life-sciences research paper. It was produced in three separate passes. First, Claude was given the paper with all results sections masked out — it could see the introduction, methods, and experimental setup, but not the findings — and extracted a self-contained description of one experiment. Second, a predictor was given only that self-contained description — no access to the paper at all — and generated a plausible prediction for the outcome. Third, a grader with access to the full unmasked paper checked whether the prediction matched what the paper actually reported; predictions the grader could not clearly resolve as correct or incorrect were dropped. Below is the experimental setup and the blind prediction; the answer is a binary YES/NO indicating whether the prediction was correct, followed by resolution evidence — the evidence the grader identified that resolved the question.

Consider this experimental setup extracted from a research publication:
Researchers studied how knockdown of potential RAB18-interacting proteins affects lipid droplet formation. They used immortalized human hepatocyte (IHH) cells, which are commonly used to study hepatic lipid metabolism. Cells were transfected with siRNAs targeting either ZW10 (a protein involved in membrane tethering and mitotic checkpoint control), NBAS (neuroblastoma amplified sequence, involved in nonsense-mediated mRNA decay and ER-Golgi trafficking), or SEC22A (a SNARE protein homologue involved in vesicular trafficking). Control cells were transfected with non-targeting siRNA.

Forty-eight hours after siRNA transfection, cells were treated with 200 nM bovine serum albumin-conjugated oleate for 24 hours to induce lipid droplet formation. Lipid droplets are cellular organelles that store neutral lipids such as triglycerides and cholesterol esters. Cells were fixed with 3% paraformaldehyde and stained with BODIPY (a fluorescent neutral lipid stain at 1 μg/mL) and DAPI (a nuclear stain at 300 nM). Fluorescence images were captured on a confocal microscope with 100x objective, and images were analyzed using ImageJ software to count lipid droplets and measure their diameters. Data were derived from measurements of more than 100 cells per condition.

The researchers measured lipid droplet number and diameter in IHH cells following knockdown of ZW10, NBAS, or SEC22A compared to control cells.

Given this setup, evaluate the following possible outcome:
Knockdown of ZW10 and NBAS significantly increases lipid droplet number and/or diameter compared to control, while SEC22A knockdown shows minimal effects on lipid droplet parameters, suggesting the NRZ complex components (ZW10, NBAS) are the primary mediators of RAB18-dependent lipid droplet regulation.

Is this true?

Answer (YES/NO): NO